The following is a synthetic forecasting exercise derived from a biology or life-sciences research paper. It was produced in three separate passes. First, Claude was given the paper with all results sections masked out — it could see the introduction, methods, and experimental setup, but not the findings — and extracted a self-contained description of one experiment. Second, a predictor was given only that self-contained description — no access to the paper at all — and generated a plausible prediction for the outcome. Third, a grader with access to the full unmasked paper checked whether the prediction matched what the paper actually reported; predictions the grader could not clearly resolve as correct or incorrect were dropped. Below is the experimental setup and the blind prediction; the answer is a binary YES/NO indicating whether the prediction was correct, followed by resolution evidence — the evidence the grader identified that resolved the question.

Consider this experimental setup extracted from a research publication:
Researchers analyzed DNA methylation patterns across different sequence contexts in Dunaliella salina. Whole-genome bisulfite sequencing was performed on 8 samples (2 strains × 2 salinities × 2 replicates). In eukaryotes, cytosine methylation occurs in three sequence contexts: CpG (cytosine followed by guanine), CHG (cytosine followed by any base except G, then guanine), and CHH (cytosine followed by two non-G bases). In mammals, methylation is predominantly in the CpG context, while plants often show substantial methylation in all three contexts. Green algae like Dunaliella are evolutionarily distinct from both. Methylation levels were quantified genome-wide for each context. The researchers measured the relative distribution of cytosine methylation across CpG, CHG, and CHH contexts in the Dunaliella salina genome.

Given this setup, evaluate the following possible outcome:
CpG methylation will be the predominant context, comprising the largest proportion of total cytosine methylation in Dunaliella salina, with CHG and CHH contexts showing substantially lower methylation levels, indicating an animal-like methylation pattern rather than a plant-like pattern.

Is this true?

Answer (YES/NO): NO